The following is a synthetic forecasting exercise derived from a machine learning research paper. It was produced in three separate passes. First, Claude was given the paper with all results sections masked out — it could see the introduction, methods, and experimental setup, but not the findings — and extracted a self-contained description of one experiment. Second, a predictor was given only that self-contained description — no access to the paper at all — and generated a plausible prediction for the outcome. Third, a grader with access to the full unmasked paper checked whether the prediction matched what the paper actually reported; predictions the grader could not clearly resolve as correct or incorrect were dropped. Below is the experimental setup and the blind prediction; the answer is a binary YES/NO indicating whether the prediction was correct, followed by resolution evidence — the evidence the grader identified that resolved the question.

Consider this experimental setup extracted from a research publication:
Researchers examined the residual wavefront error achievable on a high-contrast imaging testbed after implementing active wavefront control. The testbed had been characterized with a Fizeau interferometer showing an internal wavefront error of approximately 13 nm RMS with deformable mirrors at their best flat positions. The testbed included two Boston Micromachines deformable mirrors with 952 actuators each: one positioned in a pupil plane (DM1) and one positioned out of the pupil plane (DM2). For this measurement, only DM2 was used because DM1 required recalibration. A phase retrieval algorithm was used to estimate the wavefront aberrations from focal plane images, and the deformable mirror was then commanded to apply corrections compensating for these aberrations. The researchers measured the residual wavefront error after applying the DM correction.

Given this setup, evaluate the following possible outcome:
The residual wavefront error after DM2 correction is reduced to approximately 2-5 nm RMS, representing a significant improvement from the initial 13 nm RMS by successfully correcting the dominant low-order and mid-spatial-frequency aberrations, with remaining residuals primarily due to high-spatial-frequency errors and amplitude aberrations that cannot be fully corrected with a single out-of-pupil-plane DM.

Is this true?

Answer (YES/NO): YES